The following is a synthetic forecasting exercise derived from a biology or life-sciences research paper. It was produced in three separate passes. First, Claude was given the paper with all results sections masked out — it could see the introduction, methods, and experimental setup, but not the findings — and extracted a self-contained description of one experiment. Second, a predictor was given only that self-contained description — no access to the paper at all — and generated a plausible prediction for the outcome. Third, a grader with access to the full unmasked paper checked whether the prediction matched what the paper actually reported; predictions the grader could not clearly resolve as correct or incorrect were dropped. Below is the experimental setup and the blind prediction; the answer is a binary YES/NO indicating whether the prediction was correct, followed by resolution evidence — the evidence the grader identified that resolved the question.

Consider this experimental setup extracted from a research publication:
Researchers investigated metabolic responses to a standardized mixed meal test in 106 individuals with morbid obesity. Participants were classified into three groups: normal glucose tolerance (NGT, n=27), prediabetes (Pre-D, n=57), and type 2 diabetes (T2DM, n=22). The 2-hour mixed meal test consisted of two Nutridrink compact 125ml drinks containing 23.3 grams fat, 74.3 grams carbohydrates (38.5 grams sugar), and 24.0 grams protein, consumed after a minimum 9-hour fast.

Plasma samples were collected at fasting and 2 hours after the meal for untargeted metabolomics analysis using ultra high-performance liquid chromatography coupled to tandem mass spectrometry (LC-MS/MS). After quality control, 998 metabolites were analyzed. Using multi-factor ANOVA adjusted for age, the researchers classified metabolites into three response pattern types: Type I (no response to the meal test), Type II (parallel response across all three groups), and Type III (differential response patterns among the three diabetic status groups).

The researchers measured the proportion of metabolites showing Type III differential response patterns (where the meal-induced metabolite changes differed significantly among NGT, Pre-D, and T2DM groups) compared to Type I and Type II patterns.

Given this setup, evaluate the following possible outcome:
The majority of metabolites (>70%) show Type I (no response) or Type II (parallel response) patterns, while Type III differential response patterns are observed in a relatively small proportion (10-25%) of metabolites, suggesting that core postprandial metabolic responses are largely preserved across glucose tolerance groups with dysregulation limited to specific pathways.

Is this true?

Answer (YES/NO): NO